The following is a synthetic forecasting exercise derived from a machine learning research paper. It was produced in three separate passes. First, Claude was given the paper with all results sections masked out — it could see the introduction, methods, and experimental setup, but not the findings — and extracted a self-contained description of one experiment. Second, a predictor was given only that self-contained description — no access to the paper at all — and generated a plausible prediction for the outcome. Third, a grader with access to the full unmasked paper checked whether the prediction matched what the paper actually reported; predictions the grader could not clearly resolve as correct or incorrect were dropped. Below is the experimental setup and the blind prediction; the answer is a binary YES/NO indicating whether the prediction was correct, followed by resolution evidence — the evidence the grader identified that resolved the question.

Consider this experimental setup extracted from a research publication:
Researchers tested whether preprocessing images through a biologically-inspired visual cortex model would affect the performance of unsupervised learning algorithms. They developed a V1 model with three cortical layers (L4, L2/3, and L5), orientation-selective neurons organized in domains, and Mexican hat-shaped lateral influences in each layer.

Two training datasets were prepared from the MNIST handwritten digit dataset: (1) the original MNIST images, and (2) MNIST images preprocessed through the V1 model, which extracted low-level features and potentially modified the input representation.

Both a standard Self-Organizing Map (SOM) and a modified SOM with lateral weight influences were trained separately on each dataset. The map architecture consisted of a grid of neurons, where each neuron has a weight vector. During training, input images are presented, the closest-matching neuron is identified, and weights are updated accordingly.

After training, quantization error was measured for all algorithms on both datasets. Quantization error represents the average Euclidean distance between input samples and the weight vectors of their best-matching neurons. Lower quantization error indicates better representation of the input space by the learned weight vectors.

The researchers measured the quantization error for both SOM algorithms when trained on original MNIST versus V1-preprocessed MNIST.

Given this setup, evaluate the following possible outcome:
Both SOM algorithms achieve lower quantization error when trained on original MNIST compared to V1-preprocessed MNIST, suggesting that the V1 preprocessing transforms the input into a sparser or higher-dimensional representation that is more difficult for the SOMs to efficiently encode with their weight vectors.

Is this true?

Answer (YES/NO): NO